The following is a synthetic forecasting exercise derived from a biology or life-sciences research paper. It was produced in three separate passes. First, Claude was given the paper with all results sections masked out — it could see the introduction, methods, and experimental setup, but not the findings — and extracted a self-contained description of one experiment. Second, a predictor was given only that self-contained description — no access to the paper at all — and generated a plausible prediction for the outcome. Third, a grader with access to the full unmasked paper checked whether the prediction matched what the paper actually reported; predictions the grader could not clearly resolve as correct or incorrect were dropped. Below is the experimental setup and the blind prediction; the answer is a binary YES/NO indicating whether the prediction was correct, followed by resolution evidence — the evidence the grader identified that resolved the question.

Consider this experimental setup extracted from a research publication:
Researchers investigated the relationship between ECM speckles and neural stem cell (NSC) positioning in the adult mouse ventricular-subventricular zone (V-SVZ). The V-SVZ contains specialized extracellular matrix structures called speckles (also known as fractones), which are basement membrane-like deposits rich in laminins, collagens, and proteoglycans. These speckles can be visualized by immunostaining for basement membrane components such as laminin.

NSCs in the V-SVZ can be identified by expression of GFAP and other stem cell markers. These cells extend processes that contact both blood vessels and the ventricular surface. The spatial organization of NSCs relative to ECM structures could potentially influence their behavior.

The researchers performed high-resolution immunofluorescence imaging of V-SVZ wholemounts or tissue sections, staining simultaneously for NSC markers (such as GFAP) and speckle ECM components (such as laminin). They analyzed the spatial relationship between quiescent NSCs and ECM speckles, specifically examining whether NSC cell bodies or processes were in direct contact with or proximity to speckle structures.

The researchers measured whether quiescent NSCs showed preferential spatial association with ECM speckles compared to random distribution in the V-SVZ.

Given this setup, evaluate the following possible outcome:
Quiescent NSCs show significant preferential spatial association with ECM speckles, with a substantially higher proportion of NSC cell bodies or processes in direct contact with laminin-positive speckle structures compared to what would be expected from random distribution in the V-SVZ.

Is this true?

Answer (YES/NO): YES